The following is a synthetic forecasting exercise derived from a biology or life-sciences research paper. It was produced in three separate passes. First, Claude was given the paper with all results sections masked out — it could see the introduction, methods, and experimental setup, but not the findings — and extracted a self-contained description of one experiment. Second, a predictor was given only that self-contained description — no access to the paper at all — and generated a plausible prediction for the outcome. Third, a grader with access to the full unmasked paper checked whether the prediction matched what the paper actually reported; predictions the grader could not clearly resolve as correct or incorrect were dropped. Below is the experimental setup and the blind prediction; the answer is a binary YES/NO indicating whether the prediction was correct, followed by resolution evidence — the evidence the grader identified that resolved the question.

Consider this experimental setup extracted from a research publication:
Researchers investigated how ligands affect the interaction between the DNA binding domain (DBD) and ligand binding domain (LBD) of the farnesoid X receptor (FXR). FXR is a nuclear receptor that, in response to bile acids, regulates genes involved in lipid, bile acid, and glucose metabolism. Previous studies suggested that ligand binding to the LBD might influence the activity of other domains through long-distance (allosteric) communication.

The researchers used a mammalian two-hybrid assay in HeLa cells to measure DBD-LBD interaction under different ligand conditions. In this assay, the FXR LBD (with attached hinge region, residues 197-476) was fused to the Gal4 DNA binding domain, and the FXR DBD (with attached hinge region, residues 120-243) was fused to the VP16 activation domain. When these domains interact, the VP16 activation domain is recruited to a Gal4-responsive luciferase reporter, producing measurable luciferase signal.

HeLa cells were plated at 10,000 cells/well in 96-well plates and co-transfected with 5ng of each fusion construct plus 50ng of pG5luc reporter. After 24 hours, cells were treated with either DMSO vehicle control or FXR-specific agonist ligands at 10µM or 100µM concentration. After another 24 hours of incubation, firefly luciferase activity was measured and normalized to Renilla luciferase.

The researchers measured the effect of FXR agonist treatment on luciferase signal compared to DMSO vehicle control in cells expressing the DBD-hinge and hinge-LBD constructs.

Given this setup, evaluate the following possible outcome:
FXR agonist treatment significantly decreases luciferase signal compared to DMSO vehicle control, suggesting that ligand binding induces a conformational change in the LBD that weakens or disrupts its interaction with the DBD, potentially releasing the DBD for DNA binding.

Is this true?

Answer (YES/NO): NO